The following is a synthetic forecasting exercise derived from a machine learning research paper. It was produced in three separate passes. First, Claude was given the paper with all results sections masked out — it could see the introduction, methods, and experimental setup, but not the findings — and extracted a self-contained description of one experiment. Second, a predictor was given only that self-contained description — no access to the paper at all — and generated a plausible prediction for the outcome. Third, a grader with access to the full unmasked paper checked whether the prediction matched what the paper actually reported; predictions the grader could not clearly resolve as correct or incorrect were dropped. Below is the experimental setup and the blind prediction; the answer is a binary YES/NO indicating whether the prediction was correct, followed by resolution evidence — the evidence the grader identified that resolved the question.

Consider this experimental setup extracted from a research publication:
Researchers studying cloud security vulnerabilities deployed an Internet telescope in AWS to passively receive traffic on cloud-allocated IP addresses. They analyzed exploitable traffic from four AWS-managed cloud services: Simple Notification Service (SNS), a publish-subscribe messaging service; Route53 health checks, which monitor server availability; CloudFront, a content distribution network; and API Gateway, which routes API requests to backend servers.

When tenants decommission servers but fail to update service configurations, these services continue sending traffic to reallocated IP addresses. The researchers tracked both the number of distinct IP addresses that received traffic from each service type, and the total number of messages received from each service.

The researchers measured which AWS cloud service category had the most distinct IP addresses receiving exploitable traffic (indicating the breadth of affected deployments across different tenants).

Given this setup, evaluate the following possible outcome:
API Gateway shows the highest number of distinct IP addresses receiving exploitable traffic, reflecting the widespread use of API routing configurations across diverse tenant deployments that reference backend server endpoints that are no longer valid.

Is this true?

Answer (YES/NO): NO